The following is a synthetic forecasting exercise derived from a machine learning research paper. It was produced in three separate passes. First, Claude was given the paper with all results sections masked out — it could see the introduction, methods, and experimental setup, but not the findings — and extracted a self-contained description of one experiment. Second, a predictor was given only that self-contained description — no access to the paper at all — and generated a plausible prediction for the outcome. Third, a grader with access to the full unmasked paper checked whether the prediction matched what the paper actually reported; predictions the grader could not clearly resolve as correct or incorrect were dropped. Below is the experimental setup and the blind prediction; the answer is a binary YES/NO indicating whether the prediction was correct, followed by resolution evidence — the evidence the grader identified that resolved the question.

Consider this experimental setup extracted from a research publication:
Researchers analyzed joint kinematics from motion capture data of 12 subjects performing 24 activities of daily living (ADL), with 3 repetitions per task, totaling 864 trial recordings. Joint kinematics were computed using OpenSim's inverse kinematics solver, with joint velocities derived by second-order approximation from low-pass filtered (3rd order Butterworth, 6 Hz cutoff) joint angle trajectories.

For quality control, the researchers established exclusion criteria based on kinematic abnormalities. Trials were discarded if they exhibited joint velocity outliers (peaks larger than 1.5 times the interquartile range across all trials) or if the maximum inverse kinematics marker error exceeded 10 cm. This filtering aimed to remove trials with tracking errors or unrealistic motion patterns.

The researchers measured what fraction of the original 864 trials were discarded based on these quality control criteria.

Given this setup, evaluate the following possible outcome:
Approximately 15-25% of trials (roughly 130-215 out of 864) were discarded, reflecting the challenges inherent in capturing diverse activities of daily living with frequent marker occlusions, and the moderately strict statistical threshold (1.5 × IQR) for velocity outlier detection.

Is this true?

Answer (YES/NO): NO